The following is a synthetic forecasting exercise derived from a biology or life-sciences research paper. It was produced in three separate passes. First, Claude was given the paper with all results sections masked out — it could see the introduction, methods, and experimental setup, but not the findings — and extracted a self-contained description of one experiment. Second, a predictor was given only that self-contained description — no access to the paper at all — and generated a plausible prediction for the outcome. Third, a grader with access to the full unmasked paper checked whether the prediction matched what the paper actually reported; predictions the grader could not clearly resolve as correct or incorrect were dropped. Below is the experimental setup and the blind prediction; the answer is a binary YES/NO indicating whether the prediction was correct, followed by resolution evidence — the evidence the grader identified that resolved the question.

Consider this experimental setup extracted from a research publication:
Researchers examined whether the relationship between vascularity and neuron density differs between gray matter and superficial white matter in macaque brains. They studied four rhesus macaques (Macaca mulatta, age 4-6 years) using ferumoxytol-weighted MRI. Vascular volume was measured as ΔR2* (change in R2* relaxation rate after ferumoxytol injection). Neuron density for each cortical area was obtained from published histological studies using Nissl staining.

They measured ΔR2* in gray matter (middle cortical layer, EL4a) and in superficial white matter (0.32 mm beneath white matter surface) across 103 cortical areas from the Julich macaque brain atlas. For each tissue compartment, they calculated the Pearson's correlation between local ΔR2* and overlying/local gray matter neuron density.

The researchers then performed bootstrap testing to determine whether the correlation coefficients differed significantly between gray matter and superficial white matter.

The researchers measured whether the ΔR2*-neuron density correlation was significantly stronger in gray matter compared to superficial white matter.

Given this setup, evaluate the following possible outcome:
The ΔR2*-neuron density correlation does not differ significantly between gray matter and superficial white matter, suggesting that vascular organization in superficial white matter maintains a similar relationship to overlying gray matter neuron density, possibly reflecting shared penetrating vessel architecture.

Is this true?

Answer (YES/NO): NO